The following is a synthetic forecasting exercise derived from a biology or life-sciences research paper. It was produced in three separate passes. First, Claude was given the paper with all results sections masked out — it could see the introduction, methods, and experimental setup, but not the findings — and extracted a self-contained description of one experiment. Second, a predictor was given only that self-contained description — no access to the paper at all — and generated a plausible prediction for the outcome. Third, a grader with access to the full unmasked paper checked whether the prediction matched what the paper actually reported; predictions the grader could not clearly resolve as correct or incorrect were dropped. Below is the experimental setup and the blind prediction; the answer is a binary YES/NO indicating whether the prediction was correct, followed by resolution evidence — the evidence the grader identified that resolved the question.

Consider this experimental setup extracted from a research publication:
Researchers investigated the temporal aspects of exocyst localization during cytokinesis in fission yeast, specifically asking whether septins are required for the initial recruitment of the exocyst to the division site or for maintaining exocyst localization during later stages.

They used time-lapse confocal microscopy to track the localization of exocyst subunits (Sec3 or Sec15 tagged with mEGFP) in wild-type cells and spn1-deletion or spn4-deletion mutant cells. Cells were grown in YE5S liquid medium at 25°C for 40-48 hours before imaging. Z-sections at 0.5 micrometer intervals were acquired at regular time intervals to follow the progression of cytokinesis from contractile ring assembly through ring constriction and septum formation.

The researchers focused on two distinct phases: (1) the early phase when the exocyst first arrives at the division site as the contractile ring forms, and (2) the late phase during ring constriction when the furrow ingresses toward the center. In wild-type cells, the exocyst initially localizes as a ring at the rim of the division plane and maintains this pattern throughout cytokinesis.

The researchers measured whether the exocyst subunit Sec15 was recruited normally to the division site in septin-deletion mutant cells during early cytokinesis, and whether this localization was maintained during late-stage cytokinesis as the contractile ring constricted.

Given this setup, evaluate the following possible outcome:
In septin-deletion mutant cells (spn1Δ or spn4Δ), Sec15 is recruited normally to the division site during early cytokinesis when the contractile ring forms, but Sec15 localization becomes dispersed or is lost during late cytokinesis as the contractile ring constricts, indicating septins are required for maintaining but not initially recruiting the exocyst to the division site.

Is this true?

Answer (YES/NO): YES